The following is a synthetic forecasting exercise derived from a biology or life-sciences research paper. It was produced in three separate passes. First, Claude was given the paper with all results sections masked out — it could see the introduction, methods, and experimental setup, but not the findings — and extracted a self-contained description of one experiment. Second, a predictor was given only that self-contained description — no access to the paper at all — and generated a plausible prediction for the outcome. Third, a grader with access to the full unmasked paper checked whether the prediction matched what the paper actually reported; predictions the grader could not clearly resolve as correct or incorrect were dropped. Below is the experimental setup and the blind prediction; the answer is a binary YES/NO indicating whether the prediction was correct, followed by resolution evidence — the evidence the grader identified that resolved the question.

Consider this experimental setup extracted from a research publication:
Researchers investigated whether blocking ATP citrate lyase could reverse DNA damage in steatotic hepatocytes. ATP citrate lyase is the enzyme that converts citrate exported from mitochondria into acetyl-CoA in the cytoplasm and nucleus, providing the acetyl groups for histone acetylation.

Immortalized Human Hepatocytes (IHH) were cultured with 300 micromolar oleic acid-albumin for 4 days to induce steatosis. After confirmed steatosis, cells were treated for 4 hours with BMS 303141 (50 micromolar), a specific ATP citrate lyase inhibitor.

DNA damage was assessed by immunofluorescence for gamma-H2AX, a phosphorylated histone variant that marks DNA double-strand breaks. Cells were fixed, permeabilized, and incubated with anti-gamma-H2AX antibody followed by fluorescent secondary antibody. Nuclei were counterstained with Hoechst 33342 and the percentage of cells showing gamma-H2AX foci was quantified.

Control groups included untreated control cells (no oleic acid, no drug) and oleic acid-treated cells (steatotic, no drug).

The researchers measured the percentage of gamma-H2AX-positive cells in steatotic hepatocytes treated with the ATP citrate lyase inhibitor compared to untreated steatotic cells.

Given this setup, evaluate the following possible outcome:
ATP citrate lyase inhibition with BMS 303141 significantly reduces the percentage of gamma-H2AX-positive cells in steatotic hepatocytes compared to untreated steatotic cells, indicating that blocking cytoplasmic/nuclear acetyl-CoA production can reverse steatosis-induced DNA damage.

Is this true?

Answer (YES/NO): YES